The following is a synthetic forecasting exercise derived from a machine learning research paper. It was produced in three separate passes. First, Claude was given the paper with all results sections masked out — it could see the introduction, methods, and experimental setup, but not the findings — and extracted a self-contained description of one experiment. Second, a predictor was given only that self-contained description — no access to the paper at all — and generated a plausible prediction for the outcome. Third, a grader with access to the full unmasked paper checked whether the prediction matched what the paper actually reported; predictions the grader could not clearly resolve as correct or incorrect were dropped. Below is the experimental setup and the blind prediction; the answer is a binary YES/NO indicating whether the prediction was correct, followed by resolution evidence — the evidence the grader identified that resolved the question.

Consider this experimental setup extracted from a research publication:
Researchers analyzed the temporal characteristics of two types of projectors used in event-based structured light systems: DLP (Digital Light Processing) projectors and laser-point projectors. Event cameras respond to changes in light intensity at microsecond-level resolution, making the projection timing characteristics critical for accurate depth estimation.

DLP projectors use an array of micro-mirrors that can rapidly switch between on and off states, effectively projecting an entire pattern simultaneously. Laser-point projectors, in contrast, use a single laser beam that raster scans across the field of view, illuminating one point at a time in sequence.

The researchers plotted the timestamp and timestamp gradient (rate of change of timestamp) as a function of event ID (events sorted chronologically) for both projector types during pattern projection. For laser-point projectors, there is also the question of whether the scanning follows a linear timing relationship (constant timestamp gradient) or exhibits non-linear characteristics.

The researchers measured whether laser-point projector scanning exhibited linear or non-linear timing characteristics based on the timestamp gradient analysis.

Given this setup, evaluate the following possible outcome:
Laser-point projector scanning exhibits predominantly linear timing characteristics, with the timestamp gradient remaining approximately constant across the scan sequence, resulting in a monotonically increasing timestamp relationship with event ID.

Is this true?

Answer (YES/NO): NO